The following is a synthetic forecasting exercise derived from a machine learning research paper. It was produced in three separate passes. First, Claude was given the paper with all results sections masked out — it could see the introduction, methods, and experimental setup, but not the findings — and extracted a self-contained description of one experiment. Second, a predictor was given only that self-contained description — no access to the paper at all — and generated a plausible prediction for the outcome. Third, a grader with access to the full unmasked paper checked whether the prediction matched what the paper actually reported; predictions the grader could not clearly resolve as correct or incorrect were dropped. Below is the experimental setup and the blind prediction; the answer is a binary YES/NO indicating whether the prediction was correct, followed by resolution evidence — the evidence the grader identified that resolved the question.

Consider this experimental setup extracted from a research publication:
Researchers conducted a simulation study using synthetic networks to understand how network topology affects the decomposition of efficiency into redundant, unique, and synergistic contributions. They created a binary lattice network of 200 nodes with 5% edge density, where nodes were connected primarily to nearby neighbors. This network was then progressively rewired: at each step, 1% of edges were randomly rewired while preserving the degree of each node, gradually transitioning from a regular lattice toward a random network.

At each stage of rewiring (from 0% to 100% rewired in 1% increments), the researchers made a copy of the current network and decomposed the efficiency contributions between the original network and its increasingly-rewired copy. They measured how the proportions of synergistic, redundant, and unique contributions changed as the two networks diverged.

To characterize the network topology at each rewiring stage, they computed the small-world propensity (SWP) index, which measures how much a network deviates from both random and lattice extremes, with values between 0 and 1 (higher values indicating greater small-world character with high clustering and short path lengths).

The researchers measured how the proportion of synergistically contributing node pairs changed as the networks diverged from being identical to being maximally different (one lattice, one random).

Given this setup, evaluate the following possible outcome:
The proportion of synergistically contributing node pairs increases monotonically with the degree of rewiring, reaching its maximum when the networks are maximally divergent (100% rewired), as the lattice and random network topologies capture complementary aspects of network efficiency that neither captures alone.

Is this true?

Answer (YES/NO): YES